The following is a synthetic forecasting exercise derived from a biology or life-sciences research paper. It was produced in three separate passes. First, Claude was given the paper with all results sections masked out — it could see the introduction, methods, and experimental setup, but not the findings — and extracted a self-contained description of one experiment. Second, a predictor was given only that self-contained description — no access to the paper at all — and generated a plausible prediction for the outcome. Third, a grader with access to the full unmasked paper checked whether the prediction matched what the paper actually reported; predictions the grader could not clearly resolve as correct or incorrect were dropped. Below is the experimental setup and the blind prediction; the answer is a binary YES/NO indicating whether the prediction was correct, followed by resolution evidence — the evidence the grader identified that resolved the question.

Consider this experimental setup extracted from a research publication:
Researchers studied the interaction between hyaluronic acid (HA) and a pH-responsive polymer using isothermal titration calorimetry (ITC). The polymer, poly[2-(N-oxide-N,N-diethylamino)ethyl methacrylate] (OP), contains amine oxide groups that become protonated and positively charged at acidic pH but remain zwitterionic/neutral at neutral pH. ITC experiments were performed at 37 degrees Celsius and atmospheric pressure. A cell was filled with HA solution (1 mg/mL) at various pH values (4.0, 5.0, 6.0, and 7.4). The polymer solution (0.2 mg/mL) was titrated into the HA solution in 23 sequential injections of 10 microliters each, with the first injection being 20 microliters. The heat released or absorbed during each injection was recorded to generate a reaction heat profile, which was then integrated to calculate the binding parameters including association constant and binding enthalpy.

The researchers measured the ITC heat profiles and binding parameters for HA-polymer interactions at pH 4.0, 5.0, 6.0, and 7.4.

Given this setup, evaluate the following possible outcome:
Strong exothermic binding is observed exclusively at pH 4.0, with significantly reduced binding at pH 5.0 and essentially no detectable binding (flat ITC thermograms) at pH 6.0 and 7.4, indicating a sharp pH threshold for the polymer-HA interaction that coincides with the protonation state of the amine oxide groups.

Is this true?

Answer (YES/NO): NO